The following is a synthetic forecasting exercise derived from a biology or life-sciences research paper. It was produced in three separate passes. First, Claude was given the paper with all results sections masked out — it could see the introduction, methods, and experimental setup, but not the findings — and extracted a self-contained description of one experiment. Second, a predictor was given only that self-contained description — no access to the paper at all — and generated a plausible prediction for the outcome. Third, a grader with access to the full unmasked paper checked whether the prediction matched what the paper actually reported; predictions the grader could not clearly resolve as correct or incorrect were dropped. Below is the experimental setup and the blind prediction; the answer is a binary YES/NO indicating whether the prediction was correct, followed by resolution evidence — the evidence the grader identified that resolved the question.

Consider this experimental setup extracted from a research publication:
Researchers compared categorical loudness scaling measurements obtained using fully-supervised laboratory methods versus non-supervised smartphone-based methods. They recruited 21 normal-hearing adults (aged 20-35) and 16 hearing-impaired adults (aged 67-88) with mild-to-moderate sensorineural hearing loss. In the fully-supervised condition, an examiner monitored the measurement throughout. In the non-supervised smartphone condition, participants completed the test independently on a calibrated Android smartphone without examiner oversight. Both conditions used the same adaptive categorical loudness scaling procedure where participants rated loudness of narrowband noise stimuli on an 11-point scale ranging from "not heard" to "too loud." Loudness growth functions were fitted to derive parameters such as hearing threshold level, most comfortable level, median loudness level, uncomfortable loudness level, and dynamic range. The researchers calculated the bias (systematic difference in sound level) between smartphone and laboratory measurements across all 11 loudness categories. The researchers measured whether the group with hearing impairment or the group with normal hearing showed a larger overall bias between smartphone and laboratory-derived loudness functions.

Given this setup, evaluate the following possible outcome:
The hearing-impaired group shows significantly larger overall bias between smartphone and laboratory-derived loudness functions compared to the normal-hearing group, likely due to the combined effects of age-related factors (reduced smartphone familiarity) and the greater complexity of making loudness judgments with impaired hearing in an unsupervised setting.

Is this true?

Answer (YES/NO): NO